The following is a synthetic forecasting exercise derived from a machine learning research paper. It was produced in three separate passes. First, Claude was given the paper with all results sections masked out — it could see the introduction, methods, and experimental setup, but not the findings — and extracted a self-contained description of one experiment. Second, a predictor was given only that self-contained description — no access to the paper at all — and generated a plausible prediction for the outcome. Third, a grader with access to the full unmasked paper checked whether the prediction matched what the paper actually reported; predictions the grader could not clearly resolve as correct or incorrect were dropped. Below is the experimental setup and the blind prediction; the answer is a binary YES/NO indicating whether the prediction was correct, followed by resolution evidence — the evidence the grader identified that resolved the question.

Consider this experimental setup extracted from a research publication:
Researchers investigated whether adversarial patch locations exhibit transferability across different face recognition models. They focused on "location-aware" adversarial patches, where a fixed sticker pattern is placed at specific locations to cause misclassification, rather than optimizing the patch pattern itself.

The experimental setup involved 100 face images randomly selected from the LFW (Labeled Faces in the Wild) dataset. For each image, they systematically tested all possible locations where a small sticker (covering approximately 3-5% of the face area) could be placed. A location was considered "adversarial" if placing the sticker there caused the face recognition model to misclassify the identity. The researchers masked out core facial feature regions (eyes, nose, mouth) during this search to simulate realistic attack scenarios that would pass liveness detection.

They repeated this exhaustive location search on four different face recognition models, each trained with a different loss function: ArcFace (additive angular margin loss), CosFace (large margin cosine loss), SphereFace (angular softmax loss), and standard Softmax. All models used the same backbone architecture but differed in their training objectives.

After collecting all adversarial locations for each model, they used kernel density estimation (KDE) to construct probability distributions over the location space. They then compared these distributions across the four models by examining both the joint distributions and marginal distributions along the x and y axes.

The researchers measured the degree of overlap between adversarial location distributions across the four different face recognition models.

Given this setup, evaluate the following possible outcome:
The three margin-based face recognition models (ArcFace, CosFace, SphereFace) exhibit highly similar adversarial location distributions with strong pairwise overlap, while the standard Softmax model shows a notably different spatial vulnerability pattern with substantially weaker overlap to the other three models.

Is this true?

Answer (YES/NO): NO